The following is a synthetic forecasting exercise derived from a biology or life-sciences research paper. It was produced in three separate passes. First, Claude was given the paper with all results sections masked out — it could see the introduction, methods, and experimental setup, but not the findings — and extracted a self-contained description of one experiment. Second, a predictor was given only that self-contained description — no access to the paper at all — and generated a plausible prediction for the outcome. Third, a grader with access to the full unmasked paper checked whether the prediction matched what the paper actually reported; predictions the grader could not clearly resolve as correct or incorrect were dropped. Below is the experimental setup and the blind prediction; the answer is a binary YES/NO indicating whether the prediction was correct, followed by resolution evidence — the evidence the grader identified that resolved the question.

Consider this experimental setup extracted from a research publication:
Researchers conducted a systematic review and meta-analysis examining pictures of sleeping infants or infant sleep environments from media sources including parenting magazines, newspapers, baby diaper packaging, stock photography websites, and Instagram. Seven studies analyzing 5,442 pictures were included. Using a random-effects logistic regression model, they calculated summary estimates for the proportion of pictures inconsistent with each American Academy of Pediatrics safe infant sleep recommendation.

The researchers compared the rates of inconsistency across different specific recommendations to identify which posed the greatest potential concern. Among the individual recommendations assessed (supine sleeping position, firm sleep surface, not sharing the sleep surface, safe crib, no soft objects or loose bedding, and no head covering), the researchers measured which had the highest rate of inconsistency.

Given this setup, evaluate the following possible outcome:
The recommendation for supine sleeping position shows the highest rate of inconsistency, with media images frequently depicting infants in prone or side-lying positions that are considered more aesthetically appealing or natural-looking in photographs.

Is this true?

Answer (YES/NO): NO